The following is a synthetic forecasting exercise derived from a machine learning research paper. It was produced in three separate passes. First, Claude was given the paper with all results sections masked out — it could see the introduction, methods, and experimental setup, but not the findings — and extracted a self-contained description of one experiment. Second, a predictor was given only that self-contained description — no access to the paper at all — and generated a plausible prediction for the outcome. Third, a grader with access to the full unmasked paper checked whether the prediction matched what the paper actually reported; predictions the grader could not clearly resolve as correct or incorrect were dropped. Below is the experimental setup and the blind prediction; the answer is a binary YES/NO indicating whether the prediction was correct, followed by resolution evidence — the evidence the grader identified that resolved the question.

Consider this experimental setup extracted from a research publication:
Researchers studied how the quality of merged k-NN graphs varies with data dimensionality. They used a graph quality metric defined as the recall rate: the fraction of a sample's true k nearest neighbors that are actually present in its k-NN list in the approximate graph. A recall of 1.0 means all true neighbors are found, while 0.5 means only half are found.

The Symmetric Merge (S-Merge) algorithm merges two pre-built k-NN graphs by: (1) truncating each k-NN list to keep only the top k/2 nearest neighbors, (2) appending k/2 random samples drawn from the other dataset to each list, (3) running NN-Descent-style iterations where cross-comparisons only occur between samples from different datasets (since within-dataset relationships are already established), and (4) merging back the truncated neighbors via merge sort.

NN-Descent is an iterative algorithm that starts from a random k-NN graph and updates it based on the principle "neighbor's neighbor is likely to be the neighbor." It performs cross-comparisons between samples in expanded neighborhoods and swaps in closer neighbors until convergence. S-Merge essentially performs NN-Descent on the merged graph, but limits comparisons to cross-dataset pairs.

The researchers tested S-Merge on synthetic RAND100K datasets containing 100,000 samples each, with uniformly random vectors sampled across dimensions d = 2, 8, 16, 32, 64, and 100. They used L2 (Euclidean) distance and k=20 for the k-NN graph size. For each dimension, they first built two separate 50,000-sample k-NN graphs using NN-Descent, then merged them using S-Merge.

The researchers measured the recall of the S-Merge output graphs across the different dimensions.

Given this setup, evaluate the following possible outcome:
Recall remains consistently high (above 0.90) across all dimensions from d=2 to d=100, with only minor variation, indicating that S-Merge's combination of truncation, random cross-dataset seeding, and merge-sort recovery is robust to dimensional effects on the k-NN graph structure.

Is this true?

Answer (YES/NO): NO